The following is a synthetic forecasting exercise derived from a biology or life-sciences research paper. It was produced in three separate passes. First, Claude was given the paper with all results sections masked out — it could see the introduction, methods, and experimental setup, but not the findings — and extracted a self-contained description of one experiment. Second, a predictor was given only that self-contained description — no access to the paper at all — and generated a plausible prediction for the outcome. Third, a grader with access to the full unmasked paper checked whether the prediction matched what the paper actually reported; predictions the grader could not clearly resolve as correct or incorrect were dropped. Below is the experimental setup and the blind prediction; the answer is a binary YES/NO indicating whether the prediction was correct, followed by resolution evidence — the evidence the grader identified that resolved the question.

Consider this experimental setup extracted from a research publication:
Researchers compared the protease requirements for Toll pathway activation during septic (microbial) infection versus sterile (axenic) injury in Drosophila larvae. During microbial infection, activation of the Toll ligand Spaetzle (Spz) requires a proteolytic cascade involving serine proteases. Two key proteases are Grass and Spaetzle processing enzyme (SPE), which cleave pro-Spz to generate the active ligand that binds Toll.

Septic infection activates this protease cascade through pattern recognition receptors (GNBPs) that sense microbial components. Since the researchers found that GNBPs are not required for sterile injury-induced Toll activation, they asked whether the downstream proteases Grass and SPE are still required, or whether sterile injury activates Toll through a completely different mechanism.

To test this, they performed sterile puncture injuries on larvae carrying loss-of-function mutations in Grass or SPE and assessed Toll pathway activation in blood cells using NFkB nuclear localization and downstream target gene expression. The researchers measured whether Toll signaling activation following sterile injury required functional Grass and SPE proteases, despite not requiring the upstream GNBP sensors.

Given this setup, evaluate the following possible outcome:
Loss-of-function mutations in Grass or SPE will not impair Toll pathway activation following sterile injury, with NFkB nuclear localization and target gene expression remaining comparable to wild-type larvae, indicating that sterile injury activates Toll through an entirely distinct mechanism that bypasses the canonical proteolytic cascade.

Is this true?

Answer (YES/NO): NO